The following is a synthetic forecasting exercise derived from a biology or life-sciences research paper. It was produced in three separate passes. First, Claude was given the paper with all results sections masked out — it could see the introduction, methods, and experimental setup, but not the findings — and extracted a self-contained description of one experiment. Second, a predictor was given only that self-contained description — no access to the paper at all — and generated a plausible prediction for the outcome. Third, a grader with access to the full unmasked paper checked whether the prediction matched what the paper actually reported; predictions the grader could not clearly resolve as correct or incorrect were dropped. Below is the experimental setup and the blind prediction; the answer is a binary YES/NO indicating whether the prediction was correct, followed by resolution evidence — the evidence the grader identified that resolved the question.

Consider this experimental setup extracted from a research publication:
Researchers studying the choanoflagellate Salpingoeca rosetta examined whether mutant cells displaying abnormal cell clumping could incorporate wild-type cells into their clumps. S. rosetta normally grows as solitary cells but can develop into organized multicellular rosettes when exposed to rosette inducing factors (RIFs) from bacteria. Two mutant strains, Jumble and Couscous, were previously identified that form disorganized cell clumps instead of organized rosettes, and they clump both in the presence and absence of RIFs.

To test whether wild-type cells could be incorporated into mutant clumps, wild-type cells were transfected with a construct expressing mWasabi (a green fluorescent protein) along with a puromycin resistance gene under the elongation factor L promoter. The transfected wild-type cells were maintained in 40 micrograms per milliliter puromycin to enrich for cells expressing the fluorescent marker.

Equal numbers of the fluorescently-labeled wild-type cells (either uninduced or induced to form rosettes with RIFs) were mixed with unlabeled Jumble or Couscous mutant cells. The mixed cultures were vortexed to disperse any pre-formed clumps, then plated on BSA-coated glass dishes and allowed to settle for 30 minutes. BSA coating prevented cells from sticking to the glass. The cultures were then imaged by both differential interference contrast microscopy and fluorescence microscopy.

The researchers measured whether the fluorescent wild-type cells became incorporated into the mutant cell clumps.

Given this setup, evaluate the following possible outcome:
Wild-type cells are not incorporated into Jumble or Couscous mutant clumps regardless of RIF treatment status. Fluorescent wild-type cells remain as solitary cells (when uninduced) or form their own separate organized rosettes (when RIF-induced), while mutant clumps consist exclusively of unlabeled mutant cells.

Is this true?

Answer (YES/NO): NO